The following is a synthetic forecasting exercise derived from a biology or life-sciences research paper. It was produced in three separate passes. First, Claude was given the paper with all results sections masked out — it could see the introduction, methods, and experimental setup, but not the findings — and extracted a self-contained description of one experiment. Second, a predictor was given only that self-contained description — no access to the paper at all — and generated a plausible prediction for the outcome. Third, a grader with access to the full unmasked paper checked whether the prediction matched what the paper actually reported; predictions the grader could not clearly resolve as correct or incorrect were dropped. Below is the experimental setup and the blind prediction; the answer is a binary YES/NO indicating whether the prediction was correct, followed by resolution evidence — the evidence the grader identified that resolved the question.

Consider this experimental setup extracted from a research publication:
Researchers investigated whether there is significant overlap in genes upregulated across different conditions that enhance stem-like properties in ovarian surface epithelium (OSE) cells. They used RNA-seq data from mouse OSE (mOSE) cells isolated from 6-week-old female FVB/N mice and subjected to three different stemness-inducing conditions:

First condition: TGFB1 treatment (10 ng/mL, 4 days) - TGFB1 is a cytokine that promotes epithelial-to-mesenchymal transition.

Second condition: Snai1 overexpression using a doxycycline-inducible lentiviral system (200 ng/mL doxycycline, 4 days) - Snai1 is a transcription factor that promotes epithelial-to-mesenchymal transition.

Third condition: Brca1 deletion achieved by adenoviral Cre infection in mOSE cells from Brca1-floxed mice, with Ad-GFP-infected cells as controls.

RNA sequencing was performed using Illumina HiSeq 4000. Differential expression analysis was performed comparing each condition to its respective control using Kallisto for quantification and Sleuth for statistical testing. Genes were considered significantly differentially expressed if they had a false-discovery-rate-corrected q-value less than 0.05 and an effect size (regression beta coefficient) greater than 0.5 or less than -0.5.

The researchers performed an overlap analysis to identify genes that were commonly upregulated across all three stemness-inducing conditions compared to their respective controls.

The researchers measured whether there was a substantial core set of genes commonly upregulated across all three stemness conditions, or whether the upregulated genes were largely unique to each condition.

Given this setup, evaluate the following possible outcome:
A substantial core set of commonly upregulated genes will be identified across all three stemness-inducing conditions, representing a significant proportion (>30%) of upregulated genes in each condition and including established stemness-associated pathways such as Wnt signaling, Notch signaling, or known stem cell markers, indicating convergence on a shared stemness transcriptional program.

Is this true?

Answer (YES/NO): NO